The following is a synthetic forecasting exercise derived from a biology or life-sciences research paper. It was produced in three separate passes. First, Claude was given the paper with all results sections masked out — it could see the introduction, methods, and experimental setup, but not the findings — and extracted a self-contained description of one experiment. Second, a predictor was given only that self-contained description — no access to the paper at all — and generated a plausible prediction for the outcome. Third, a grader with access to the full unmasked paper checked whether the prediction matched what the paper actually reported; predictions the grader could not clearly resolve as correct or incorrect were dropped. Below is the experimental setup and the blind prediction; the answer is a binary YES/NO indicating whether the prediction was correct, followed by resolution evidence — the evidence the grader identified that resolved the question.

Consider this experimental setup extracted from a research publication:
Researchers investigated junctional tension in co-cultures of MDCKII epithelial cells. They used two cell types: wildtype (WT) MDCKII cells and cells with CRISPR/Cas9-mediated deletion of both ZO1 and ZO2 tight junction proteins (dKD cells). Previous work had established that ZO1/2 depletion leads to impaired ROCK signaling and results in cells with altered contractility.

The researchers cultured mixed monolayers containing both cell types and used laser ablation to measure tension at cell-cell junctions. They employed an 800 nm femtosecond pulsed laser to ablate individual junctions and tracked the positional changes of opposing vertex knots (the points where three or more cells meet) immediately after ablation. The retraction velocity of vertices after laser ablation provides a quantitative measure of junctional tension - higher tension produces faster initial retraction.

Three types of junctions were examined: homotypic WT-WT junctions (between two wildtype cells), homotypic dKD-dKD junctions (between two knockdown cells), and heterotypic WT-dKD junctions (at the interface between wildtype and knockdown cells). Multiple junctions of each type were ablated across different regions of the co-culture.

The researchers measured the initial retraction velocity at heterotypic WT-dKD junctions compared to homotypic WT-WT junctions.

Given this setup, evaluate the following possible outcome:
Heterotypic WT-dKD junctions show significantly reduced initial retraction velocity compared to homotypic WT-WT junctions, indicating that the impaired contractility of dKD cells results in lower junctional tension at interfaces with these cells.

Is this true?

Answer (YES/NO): NO